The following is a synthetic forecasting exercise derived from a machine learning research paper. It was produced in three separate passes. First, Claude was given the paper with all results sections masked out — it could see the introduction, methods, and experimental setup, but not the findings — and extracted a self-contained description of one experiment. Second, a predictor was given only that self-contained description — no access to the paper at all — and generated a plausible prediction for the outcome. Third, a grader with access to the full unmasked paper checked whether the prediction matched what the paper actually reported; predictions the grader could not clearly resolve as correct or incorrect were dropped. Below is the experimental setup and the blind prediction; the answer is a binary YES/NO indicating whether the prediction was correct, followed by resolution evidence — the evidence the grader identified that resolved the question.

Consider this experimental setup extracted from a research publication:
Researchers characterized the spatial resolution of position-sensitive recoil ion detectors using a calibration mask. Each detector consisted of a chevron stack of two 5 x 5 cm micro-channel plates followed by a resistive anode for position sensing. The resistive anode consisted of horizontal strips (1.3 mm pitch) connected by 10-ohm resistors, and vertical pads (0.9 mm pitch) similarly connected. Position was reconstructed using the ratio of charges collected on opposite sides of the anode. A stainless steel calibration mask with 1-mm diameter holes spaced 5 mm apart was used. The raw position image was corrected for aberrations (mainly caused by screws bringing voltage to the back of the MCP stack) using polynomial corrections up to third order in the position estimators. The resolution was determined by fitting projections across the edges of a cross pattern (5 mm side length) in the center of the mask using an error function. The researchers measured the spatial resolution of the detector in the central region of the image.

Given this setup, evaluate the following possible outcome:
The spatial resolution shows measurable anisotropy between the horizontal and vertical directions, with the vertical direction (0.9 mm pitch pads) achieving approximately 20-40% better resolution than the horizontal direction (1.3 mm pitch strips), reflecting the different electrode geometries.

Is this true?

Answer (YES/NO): NO